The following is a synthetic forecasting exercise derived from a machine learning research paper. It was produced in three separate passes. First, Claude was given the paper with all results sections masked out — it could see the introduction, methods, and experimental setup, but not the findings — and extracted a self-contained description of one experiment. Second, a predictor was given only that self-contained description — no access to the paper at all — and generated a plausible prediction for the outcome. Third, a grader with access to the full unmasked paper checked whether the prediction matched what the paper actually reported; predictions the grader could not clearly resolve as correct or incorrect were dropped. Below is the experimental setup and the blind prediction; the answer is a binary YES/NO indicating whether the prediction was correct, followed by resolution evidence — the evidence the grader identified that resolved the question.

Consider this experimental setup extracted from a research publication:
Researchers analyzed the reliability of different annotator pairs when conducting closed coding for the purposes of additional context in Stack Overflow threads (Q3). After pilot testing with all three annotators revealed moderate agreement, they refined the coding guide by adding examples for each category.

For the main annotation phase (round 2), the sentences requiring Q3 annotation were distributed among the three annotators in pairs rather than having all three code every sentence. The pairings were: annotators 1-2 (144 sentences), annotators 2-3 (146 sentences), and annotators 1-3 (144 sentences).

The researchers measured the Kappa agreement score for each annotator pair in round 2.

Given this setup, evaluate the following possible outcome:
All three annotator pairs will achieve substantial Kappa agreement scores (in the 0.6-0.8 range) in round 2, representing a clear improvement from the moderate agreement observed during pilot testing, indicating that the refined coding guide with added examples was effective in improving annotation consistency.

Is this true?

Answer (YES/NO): NO